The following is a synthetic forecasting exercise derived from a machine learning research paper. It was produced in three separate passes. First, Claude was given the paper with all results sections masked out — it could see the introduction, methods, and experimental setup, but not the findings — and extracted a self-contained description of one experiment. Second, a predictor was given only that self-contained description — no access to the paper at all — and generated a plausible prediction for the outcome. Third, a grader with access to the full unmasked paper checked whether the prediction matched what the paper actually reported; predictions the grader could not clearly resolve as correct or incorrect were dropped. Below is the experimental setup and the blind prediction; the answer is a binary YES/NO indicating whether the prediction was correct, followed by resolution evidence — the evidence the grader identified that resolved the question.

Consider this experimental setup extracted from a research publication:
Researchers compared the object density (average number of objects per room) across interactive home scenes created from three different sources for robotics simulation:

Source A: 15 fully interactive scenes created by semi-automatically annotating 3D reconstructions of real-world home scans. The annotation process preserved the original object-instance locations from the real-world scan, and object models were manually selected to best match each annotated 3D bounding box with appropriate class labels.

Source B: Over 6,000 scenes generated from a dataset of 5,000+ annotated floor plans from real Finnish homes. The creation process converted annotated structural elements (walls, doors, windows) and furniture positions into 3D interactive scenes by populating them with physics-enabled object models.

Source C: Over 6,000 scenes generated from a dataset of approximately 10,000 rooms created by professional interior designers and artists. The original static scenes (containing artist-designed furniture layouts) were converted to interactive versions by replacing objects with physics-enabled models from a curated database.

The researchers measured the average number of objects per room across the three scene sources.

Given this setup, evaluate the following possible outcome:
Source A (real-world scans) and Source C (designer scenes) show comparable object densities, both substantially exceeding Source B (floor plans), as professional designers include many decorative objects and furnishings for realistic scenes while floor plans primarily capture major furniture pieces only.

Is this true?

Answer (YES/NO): NO